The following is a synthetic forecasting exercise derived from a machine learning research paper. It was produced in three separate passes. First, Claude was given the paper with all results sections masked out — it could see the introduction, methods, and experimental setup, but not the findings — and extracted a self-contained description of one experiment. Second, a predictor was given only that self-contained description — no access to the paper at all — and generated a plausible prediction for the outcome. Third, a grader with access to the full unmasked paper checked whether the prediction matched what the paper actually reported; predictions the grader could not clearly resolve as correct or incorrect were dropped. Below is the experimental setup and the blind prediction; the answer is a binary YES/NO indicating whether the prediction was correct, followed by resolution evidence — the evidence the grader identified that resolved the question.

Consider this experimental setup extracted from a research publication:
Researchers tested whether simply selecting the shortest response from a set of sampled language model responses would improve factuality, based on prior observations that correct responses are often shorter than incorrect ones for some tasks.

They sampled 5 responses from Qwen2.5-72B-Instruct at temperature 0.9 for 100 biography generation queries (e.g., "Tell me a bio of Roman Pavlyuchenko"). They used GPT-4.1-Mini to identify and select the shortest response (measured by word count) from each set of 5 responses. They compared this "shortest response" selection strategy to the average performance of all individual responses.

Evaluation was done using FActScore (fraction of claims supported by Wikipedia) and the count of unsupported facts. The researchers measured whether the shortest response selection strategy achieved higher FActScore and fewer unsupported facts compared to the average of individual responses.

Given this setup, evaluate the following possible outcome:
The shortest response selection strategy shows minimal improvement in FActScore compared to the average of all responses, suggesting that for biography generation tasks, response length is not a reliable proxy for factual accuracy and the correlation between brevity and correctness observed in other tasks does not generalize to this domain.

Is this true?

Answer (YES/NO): YES